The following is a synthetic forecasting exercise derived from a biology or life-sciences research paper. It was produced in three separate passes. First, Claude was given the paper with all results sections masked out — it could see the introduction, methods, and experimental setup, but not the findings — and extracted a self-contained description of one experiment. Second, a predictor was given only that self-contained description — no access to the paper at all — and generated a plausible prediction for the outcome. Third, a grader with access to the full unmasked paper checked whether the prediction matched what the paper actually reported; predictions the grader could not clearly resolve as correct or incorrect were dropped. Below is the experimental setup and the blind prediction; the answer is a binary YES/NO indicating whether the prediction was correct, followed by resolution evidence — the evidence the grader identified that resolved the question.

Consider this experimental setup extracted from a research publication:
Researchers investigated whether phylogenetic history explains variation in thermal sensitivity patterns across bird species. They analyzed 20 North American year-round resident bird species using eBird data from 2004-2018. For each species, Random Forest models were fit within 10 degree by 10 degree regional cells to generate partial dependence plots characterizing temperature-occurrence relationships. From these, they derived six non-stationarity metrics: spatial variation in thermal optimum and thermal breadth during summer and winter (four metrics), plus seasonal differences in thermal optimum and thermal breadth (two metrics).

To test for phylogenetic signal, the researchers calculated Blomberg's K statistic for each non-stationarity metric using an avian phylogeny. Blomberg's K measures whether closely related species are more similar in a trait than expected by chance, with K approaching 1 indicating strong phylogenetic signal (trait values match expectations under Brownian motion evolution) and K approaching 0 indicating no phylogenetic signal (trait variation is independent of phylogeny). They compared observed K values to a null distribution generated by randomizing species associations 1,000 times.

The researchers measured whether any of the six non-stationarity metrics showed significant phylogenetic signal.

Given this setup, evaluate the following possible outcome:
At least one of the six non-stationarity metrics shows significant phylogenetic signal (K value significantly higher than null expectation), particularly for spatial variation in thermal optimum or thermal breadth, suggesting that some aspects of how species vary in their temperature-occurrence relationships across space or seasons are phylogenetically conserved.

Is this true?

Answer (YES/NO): NO